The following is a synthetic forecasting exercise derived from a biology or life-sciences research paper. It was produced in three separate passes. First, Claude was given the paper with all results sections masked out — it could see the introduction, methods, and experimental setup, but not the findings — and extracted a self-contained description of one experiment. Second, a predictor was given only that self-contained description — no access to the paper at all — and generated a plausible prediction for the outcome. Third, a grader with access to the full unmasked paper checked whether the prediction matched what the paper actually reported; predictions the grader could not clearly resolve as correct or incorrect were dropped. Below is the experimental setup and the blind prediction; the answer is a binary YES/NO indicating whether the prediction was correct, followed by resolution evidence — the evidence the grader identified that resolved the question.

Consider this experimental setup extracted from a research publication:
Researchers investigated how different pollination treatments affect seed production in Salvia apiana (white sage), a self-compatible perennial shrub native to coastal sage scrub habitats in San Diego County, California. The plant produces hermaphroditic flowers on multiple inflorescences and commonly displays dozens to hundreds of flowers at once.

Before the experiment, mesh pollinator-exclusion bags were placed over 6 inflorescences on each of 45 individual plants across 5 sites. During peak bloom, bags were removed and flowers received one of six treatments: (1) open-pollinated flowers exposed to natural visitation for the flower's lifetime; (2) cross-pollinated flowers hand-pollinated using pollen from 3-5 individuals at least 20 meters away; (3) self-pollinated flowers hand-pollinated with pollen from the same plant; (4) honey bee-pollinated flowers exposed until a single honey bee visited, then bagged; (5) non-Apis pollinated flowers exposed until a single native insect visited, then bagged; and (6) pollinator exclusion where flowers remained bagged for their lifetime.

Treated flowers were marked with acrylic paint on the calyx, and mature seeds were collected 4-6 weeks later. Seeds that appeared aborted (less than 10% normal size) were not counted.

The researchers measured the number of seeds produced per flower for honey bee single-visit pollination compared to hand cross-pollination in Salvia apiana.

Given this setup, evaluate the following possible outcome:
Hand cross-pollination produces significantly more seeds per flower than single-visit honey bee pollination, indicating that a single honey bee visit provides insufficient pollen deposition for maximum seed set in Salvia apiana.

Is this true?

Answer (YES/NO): NO